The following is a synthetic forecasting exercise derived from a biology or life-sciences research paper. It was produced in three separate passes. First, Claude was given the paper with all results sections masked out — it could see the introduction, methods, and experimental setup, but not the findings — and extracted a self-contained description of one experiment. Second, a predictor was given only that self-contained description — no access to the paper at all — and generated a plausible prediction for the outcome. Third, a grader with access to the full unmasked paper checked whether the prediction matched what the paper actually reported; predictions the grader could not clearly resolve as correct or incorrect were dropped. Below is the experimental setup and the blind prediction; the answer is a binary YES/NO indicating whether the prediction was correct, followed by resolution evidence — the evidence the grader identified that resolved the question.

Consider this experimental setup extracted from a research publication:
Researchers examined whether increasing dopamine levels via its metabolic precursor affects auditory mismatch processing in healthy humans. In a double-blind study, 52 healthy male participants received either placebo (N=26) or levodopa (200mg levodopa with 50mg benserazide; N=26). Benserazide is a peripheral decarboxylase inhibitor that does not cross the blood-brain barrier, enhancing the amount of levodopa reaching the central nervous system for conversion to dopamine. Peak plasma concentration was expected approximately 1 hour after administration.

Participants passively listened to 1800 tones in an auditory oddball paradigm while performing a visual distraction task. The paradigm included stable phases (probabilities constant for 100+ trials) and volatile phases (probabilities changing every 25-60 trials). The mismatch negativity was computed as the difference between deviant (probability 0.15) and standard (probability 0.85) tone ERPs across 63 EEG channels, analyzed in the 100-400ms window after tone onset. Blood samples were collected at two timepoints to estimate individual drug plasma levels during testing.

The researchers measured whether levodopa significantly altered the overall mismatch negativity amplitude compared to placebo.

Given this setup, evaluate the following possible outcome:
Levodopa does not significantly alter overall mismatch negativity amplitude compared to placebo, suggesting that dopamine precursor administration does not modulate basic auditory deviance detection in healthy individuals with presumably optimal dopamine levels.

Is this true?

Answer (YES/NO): YES